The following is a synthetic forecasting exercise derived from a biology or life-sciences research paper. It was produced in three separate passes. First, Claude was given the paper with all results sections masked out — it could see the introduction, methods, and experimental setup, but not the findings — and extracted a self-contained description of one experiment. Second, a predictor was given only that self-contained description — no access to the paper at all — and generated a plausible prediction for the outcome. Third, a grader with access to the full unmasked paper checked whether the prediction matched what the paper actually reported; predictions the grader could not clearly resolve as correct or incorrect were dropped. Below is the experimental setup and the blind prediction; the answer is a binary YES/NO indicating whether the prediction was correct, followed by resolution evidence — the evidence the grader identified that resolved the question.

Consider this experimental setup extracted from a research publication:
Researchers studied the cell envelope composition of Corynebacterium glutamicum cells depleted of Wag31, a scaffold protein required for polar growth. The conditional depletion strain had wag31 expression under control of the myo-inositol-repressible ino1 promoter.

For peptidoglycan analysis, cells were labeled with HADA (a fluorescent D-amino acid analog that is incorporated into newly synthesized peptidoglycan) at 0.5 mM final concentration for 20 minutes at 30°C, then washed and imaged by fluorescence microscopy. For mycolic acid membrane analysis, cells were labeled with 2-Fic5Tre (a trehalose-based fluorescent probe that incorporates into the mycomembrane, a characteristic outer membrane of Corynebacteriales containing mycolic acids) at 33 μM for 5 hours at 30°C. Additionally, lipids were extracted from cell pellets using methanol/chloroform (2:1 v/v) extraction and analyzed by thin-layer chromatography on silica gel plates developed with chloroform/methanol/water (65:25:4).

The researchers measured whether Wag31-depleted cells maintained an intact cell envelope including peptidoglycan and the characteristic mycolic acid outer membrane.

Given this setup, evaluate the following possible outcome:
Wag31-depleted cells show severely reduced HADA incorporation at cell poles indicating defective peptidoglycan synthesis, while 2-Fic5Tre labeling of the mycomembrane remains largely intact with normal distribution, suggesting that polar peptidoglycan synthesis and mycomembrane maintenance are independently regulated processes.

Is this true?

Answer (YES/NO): NO